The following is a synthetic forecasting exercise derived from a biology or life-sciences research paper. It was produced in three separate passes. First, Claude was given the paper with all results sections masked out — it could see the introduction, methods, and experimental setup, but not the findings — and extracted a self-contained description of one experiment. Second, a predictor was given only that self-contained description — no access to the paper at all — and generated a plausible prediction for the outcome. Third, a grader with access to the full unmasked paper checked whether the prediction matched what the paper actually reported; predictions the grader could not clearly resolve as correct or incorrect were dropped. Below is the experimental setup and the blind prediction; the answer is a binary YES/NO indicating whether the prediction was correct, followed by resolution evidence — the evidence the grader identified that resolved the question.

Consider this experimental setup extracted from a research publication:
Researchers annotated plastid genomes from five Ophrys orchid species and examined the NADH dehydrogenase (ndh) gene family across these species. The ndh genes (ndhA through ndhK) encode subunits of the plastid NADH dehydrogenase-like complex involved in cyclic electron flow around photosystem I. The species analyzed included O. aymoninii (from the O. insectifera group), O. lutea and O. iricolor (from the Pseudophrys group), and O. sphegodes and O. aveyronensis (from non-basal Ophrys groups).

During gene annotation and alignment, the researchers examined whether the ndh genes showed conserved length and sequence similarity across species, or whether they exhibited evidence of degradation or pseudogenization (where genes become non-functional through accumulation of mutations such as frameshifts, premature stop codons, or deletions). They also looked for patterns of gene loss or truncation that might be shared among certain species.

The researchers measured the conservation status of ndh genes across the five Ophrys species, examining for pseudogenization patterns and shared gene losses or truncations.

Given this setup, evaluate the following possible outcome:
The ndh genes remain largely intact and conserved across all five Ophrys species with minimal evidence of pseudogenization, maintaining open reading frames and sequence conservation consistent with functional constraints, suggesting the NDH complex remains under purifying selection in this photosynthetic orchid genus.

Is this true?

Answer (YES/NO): NO